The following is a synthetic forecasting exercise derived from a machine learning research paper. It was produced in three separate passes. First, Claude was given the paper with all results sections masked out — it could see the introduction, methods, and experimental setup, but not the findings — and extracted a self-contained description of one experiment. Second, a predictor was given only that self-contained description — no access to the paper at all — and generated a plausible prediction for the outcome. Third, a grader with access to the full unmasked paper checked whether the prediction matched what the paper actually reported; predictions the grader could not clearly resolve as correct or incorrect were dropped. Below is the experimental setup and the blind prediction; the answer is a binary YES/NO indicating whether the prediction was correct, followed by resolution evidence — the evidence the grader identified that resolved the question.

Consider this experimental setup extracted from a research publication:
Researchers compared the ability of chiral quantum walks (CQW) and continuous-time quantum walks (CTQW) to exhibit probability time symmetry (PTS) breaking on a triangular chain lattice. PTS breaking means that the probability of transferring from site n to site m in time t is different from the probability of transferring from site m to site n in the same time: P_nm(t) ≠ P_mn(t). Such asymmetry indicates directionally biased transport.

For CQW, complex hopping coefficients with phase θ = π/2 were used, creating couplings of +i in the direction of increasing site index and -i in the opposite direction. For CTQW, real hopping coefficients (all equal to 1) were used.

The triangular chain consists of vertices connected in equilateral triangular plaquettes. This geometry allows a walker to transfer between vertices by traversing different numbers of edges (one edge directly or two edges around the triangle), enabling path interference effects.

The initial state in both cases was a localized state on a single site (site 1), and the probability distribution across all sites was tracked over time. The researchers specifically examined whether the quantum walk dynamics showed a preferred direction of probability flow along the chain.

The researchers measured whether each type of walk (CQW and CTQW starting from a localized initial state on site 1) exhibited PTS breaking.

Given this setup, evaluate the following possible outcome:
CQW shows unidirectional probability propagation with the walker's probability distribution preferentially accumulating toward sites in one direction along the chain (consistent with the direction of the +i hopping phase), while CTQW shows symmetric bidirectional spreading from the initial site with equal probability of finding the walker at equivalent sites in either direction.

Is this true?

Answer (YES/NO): NO